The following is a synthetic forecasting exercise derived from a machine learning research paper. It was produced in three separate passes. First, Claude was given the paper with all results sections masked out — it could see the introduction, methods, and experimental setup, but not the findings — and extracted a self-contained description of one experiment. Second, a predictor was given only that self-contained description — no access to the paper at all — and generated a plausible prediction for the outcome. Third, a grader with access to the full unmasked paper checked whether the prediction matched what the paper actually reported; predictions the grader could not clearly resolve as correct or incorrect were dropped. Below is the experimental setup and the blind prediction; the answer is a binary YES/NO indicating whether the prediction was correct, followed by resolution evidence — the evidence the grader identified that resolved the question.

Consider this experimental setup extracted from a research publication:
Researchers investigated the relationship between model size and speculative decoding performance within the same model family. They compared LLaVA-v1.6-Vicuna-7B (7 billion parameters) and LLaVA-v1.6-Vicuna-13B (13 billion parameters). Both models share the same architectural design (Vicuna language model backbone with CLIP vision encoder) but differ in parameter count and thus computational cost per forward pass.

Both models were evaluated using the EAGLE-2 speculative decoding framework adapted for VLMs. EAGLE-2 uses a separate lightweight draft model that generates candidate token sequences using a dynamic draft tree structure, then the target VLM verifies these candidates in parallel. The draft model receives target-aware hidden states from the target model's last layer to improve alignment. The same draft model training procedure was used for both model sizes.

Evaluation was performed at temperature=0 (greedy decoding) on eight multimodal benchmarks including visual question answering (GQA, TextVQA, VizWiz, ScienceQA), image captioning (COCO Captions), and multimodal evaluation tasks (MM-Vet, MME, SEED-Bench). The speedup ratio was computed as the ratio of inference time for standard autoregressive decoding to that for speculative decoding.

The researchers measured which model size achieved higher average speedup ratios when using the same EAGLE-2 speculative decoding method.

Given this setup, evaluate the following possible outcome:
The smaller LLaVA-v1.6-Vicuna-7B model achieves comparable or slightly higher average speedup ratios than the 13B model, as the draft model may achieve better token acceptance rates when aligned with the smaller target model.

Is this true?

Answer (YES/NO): NO